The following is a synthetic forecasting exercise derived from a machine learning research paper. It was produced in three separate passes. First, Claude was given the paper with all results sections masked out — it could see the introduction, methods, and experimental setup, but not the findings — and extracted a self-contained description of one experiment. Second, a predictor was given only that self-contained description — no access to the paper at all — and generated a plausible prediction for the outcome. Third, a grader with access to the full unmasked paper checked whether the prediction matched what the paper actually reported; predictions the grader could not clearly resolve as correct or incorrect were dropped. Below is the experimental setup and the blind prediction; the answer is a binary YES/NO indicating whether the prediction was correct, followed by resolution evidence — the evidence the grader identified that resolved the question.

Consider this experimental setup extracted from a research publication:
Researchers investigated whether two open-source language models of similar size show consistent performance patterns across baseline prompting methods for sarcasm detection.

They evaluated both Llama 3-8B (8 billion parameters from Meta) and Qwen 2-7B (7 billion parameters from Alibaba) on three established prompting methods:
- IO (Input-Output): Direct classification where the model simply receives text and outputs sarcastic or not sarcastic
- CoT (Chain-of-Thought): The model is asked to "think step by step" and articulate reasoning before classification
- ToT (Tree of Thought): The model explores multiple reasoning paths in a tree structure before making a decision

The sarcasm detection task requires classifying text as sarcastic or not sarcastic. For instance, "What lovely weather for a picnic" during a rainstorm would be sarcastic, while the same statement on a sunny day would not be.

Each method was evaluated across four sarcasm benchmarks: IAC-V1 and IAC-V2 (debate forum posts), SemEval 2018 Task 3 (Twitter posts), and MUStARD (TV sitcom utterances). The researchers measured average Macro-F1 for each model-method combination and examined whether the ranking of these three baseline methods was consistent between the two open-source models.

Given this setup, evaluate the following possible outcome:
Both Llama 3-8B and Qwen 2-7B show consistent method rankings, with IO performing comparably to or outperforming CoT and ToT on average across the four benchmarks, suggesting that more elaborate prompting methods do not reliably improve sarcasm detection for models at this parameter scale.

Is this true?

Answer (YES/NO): NO